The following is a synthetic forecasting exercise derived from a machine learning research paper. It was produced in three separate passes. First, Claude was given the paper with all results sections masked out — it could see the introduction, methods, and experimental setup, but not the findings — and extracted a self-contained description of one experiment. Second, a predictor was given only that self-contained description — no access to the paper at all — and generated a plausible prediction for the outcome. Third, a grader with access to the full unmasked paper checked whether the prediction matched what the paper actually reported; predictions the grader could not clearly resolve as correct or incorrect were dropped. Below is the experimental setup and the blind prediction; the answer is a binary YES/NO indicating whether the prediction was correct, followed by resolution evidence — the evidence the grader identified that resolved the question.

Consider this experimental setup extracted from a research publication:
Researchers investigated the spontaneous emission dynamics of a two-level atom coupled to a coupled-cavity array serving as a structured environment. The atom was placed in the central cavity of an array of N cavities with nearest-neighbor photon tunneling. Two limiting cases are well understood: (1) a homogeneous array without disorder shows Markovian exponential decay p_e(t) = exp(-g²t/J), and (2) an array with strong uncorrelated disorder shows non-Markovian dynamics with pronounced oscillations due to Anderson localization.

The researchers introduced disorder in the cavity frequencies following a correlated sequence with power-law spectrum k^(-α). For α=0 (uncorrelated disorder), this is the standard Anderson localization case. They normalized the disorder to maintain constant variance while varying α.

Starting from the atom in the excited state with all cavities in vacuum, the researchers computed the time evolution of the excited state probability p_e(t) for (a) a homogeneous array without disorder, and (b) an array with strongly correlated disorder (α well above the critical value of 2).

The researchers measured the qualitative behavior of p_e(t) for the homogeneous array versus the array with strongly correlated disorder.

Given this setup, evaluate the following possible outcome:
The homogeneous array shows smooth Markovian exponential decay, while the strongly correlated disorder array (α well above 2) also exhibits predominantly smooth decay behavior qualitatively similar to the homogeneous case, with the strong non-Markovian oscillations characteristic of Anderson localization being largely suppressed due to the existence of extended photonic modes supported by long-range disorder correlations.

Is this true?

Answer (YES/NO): YES